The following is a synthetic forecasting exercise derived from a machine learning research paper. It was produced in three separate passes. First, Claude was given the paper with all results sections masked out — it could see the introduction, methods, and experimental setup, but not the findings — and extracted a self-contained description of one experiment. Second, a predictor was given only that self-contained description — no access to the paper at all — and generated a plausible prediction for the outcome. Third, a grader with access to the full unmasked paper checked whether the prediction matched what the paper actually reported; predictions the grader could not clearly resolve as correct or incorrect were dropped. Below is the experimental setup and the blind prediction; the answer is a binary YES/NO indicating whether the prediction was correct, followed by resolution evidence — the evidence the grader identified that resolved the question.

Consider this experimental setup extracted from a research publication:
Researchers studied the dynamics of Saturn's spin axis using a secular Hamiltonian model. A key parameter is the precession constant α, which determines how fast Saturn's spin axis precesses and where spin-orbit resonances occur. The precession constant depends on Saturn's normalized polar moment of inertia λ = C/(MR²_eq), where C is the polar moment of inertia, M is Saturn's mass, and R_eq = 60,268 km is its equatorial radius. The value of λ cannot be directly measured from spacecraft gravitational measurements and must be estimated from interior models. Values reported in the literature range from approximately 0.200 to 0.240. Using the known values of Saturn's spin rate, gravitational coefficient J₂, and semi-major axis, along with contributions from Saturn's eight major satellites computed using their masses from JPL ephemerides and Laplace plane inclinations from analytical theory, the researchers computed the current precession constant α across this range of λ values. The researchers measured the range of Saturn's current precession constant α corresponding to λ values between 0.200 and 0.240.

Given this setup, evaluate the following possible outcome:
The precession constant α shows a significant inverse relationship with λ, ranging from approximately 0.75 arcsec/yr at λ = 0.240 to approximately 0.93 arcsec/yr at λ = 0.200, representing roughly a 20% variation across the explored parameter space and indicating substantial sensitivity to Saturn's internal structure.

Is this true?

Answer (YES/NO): NO